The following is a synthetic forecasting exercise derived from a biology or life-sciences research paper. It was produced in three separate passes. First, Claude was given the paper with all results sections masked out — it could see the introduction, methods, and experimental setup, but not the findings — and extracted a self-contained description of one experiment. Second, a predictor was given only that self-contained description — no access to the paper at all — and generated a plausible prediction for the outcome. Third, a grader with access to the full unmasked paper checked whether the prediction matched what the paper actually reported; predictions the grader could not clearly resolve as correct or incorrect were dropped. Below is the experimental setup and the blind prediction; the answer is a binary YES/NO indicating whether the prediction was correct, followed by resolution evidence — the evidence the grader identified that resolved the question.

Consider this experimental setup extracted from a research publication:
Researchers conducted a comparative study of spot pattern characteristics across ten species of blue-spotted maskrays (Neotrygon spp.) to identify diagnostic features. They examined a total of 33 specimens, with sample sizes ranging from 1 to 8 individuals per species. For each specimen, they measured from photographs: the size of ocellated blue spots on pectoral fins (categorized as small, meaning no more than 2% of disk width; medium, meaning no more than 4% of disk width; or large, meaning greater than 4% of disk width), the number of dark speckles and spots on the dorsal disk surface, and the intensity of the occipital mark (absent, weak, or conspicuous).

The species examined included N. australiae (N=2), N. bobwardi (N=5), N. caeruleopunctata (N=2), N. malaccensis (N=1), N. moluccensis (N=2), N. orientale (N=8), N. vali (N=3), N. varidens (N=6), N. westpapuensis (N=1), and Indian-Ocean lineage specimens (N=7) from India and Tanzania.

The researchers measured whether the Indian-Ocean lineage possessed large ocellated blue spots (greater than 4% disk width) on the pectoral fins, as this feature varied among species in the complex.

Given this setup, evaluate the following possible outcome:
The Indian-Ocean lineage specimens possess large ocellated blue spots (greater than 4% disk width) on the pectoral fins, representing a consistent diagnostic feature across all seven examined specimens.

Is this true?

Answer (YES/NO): NO